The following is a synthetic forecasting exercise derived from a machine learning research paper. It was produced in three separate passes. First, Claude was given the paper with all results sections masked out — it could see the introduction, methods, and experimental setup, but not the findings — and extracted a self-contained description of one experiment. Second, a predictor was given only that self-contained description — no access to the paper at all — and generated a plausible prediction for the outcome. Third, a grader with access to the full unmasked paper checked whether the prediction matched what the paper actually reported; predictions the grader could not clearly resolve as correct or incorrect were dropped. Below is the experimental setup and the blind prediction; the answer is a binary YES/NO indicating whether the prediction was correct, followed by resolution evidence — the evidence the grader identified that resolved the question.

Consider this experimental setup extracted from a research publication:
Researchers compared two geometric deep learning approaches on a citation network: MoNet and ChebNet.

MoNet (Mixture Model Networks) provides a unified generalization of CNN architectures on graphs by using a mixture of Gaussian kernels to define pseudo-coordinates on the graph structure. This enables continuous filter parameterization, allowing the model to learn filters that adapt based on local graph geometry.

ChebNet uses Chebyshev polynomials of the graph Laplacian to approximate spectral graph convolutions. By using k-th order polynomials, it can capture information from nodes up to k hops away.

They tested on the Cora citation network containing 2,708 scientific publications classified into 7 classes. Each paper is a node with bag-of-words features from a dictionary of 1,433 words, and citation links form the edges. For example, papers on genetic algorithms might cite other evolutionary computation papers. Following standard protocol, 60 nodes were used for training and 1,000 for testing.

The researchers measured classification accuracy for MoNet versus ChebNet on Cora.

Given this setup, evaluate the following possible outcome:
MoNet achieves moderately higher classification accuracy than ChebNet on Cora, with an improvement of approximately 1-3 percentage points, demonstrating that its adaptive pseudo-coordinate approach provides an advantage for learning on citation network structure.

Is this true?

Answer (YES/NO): NO